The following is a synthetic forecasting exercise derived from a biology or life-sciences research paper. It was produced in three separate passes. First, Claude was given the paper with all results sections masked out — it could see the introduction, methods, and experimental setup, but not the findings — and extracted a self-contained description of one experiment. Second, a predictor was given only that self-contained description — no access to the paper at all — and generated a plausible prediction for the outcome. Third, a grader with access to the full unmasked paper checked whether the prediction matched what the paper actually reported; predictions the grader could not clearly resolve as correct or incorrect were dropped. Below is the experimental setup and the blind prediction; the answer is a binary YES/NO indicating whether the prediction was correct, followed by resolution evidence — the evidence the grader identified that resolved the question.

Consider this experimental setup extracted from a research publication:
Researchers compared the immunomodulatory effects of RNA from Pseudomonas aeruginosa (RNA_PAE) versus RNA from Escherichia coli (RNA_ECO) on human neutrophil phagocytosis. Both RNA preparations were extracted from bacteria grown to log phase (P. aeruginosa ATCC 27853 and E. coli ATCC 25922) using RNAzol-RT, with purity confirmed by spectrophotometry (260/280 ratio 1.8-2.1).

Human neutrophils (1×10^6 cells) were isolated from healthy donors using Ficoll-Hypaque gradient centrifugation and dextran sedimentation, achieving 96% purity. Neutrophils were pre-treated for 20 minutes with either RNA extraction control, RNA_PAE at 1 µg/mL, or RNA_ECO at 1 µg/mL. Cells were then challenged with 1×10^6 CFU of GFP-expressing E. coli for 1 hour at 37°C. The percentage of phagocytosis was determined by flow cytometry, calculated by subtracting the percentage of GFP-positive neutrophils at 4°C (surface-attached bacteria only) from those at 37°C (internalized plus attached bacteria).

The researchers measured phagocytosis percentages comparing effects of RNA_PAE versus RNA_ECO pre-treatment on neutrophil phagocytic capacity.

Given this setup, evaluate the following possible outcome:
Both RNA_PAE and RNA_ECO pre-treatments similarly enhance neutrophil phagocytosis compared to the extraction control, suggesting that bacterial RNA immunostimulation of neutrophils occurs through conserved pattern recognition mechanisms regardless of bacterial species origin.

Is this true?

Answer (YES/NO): NO